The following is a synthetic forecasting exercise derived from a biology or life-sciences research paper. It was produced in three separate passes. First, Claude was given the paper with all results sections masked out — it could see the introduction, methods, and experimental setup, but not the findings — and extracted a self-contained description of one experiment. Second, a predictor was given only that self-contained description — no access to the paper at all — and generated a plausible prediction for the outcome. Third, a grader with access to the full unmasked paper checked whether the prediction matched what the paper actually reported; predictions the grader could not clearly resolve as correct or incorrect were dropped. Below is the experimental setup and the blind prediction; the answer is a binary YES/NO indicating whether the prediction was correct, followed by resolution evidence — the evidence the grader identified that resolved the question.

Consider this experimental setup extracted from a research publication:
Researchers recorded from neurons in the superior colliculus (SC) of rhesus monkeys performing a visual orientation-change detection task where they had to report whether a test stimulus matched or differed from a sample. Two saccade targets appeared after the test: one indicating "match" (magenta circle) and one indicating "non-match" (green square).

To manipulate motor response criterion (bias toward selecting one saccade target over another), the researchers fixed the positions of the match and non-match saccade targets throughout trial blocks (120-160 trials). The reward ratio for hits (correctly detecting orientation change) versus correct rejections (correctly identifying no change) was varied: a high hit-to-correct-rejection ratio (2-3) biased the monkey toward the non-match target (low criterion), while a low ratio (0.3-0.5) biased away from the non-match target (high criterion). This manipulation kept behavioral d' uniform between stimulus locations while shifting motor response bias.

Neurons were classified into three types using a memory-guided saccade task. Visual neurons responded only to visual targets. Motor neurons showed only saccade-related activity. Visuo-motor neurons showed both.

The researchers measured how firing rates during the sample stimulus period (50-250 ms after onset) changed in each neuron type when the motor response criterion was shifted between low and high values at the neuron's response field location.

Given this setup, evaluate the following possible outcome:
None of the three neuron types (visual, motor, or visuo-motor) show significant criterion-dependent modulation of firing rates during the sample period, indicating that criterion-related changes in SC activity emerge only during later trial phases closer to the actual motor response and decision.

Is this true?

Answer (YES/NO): YES